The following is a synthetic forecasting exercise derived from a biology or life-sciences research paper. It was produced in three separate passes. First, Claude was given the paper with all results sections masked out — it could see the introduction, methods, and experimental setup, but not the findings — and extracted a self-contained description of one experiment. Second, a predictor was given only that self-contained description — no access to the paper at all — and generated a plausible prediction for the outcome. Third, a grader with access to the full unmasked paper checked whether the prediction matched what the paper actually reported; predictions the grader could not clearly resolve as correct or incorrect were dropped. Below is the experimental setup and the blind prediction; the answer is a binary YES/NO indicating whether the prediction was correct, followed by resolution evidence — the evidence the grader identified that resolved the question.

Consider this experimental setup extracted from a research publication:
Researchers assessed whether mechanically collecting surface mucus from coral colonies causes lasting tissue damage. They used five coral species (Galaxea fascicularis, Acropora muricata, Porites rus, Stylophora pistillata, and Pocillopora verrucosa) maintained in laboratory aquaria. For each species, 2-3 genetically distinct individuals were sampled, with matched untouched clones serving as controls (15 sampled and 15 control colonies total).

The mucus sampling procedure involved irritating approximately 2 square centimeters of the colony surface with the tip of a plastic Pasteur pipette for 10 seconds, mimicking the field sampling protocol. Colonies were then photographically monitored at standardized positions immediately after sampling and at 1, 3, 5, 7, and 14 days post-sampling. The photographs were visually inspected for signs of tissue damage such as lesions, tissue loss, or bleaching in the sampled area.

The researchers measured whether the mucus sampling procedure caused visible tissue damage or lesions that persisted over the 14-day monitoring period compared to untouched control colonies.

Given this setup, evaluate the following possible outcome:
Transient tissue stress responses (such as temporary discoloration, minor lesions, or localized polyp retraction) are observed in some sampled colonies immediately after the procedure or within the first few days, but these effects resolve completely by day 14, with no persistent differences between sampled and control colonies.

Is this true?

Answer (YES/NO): YES